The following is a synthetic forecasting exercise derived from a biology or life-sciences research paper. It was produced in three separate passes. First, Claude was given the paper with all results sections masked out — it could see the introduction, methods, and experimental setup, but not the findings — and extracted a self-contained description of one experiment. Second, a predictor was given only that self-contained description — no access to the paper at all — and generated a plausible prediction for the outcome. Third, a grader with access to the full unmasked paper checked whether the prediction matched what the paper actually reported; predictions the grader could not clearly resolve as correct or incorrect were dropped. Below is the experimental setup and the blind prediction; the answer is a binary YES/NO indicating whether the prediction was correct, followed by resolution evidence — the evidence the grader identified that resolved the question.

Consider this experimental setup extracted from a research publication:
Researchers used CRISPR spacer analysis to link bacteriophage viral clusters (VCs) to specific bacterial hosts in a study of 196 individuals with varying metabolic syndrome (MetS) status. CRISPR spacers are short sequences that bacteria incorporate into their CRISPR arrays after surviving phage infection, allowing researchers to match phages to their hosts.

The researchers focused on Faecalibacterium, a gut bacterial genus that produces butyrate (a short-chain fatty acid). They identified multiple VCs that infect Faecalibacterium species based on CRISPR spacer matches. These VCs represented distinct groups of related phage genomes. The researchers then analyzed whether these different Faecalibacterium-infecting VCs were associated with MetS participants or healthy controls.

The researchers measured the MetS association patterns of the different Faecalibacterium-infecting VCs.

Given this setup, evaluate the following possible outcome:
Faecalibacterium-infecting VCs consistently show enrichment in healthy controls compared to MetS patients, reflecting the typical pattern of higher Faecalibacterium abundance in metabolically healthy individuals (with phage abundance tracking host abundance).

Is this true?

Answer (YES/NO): NO